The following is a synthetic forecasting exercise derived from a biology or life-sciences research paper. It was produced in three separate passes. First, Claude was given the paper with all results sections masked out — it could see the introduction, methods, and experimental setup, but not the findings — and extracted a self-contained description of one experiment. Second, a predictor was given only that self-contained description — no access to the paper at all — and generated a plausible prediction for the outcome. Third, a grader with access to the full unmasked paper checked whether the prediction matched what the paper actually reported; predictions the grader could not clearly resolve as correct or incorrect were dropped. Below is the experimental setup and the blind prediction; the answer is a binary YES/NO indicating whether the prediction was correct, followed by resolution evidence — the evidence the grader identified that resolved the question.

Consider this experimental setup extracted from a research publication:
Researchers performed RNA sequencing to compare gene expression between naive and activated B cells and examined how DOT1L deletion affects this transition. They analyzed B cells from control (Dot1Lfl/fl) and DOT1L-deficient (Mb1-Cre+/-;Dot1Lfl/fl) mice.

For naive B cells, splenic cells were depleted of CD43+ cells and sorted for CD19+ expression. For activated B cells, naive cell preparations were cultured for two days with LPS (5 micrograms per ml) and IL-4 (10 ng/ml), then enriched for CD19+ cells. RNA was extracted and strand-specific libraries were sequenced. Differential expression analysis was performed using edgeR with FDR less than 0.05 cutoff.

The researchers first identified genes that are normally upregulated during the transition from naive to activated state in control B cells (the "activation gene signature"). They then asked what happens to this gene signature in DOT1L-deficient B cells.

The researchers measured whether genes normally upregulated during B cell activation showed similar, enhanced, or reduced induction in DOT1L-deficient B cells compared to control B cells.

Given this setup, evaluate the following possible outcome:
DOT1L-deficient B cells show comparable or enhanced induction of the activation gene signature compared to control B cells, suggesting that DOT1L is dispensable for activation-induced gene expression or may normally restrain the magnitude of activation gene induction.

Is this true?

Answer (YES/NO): NO